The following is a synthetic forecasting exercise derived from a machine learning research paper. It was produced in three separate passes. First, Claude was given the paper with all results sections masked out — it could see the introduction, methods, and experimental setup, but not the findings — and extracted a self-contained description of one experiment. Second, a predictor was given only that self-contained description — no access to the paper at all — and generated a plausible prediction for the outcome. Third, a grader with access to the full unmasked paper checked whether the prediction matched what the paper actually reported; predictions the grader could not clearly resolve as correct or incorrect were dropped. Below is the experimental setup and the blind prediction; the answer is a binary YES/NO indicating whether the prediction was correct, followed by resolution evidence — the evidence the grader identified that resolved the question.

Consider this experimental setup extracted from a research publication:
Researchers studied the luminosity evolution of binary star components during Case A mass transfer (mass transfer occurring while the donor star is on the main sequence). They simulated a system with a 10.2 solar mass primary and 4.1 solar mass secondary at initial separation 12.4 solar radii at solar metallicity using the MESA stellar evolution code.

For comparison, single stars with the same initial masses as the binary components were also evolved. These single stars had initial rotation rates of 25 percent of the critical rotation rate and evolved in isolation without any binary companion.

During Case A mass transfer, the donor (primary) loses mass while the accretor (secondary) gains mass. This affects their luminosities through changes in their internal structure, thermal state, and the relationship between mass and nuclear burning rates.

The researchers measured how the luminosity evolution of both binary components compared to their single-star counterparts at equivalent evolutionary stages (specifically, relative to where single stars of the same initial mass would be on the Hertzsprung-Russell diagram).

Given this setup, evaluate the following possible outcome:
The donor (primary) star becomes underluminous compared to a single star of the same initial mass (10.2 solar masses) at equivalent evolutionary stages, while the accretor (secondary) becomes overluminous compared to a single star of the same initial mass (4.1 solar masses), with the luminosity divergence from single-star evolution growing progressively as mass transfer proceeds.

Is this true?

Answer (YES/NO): YES